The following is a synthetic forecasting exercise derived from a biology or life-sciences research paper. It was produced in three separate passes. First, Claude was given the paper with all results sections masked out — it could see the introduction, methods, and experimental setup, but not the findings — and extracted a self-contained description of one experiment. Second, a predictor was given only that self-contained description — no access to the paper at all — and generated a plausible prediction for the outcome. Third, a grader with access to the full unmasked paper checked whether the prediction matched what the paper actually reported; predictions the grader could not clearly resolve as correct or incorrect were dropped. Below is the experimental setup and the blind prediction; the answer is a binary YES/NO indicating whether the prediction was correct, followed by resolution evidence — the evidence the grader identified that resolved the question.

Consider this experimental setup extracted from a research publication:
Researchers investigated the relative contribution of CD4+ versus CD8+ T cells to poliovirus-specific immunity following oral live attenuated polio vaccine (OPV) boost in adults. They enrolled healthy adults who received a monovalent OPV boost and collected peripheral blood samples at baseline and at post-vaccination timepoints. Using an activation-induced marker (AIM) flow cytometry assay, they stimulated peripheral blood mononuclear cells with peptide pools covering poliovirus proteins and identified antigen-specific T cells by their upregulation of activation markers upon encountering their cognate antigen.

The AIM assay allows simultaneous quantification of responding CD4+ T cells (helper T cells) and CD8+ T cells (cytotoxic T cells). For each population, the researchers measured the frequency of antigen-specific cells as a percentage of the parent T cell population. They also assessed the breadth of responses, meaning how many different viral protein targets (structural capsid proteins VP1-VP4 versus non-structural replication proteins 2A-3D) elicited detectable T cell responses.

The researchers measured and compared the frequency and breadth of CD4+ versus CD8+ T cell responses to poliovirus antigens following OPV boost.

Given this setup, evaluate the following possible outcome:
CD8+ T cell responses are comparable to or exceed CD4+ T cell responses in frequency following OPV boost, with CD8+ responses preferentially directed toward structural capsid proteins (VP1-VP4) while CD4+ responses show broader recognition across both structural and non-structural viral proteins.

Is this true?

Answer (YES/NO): NO